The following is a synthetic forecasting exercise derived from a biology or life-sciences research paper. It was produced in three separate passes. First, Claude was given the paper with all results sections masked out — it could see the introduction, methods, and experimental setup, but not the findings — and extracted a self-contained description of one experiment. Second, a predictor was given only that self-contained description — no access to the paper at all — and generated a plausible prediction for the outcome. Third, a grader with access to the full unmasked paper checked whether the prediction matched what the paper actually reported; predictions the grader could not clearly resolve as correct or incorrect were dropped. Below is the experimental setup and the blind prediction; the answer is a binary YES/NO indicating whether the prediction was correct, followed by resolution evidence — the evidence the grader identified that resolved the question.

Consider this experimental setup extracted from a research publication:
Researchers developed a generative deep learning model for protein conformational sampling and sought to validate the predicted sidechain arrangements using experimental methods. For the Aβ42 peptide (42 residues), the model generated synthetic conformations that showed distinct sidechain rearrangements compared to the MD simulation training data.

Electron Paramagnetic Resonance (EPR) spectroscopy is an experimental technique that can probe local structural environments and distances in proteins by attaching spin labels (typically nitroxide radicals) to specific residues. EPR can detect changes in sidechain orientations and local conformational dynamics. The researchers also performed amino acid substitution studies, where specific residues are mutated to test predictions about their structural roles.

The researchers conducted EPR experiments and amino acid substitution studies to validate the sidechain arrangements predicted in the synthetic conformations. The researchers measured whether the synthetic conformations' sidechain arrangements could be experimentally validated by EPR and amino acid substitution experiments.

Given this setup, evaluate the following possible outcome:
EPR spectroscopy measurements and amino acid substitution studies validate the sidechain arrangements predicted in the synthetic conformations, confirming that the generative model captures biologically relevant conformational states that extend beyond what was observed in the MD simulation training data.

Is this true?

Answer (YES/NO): YES